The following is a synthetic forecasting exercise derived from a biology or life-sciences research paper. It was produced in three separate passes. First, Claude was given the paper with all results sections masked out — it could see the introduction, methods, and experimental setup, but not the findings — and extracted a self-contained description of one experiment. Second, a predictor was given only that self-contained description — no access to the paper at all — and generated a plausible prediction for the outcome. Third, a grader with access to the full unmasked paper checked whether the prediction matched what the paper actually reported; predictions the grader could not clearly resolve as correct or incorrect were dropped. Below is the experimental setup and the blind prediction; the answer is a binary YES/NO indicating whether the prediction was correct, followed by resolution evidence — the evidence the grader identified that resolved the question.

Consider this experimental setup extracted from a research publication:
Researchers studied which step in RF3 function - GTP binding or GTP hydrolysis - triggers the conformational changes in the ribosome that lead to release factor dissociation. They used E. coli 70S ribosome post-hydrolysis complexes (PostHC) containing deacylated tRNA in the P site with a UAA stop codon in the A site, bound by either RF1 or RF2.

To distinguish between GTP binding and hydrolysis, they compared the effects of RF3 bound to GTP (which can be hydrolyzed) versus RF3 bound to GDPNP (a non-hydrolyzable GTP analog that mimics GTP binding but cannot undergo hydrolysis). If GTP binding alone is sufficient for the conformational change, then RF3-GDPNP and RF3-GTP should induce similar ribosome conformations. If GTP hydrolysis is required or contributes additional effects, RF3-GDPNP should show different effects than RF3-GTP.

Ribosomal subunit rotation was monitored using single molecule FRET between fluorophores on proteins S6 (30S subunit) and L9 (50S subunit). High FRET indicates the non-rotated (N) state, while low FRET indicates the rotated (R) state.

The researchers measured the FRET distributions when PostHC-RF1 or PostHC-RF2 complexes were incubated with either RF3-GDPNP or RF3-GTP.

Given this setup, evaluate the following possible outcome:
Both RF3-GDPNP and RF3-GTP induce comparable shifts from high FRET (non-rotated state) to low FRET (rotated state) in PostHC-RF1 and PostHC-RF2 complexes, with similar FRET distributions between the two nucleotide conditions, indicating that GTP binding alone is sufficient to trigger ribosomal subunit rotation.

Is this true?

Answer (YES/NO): NO